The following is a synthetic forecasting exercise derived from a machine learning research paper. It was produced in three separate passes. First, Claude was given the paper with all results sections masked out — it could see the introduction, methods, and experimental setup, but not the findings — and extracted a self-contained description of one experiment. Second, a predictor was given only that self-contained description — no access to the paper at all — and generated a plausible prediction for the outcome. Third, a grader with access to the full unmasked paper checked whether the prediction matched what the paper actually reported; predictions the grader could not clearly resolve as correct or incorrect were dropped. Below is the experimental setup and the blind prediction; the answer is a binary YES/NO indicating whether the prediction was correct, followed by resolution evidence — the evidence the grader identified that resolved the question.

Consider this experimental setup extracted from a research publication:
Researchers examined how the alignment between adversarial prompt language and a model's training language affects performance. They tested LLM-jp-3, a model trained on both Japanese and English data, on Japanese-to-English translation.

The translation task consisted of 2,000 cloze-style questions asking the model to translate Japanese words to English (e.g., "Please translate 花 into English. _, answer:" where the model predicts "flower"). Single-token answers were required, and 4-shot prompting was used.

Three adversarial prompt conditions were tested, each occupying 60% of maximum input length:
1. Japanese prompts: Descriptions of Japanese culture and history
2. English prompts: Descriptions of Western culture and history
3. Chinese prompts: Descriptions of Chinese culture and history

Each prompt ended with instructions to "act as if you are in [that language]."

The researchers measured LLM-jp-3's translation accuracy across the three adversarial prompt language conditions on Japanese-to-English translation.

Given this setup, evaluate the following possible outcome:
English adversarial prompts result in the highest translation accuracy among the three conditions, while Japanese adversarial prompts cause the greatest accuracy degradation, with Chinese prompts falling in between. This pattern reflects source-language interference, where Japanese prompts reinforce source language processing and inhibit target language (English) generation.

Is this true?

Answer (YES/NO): NO